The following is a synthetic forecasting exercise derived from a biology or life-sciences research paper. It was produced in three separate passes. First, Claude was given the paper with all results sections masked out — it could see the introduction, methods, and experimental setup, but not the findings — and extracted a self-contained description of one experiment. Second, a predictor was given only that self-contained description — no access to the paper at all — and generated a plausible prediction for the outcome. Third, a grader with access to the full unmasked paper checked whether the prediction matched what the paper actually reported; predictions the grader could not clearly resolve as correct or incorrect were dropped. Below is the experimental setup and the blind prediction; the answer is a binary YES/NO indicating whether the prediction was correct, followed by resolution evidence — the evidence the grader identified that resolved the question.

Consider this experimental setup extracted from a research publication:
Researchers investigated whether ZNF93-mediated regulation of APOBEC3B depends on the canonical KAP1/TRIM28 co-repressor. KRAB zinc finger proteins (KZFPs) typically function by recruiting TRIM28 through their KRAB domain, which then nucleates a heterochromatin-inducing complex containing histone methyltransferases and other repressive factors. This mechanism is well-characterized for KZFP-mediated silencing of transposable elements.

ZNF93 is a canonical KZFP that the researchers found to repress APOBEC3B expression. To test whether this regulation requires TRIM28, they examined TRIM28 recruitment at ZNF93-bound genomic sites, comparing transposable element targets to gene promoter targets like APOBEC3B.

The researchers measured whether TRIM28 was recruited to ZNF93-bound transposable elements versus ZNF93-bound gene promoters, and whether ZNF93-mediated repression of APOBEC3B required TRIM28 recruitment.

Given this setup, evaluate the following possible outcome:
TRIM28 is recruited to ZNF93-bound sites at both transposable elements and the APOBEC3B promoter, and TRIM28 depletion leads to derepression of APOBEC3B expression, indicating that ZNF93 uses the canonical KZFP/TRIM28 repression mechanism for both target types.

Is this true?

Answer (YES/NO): NO